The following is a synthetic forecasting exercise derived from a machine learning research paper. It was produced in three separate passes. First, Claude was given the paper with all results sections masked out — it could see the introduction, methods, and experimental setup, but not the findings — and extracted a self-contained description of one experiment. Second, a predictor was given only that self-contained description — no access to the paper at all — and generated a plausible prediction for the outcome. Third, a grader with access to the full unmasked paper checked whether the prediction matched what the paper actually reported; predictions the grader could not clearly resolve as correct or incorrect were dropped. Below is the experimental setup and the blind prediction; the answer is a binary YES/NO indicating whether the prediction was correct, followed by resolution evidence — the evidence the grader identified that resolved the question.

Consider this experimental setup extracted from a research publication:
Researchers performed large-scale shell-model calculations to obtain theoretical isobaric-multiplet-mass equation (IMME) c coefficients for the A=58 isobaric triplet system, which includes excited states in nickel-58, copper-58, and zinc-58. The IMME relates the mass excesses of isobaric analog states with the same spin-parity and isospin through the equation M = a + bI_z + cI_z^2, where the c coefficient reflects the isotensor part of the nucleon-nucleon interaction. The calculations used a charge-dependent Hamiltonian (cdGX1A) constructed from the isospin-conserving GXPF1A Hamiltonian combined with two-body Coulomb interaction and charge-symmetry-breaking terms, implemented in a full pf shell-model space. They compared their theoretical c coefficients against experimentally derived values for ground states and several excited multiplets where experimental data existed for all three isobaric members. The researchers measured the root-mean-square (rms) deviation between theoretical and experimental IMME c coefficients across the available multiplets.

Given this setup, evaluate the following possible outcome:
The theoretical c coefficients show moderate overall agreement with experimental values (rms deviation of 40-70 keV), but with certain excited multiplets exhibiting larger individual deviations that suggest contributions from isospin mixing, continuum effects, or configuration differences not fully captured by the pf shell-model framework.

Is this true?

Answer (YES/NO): NO